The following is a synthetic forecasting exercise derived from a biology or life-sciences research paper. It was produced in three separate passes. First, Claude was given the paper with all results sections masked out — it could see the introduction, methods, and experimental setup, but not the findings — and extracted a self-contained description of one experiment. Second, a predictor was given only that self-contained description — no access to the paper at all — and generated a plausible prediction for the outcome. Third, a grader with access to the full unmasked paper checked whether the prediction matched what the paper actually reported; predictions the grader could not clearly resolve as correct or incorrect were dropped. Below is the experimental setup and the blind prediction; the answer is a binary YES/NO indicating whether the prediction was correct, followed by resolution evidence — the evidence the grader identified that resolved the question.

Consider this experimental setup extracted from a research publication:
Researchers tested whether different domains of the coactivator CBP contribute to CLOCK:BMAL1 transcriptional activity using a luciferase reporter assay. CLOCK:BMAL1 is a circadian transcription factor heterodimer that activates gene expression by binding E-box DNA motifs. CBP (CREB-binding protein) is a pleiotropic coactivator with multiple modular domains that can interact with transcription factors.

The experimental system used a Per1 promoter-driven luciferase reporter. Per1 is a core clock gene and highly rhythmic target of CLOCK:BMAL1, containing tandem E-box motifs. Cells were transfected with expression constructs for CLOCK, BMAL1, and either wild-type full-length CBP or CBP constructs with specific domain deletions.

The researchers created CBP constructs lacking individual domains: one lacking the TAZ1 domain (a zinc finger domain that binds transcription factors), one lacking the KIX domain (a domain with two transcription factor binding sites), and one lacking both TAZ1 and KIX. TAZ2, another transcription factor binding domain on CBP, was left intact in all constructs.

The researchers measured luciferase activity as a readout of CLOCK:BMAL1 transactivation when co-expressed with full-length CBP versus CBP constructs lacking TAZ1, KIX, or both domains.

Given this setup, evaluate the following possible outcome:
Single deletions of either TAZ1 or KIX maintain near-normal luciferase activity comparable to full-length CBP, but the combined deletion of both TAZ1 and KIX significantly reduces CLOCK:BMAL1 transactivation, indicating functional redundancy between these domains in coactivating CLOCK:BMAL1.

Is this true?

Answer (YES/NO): YES